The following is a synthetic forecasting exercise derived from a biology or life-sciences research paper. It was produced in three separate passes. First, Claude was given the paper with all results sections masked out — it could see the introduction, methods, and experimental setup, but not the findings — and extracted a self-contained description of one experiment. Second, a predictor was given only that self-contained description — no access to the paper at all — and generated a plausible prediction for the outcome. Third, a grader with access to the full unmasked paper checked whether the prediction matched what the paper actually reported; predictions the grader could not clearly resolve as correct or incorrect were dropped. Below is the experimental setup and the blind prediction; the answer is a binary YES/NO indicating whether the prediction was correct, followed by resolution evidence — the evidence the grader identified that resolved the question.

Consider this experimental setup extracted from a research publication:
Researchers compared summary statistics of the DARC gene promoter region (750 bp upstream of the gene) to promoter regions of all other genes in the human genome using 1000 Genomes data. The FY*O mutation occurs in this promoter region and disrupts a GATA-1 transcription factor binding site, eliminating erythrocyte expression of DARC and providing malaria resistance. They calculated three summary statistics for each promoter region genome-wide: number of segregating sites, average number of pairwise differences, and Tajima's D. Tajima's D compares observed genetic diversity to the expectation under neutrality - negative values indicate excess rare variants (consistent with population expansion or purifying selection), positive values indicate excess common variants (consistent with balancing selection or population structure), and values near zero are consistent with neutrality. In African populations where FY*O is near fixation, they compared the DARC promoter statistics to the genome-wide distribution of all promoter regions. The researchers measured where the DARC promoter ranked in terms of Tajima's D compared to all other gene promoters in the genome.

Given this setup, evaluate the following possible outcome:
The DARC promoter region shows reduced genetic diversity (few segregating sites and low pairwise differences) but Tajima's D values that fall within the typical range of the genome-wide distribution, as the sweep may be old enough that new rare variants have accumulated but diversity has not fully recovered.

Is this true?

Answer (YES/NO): NO